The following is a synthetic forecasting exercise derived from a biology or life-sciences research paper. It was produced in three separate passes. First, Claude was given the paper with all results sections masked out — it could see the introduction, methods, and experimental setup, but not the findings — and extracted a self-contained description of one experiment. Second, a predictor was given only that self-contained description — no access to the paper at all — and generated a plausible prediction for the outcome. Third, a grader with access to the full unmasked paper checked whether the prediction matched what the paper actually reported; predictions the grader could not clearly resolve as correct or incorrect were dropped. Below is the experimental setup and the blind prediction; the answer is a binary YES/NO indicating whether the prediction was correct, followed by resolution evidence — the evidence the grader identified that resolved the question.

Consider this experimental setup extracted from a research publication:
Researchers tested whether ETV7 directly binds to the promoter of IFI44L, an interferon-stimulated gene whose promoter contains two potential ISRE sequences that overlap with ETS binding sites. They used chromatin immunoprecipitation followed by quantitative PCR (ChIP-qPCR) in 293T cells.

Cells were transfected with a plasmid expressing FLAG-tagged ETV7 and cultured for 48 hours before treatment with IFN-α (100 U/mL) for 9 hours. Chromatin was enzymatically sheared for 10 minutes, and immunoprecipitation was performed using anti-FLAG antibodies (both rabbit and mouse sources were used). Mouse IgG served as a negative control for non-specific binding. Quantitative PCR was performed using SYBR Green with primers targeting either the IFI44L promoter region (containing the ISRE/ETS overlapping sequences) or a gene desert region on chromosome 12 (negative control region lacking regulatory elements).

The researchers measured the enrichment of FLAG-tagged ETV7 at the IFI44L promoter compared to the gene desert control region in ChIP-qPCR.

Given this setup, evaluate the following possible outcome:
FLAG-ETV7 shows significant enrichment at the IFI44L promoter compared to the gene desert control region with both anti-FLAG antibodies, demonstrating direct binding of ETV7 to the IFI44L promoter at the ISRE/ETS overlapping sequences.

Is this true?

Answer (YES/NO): YES